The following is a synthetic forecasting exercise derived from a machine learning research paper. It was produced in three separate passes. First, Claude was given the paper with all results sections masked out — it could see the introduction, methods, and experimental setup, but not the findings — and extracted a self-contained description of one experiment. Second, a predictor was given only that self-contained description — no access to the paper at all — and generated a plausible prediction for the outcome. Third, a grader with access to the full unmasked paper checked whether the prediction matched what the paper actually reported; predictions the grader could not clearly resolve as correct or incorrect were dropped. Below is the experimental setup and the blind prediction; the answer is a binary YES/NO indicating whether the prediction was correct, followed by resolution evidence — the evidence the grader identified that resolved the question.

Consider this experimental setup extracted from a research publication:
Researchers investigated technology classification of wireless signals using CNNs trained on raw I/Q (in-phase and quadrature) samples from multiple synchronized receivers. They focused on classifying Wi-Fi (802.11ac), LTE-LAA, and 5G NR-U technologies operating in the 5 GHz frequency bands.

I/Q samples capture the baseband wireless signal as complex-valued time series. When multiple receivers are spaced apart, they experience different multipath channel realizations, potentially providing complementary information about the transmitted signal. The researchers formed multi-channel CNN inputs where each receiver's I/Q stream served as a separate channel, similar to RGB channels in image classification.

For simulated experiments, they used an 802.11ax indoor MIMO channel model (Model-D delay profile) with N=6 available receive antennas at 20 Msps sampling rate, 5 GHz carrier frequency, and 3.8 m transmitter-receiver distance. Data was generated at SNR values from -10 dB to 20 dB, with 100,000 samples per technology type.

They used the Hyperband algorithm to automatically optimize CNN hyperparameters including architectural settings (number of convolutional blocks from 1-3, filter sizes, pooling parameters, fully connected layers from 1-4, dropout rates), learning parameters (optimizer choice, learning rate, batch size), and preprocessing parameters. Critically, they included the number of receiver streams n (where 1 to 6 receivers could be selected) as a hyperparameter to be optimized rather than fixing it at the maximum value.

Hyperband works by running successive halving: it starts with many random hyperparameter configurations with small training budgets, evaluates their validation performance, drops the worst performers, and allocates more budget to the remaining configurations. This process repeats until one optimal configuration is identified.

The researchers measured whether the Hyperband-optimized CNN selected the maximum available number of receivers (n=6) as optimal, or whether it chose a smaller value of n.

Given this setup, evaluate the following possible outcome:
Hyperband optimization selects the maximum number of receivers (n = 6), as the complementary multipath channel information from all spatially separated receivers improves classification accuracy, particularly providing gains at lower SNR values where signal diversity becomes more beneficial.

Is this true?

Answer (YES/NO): NO